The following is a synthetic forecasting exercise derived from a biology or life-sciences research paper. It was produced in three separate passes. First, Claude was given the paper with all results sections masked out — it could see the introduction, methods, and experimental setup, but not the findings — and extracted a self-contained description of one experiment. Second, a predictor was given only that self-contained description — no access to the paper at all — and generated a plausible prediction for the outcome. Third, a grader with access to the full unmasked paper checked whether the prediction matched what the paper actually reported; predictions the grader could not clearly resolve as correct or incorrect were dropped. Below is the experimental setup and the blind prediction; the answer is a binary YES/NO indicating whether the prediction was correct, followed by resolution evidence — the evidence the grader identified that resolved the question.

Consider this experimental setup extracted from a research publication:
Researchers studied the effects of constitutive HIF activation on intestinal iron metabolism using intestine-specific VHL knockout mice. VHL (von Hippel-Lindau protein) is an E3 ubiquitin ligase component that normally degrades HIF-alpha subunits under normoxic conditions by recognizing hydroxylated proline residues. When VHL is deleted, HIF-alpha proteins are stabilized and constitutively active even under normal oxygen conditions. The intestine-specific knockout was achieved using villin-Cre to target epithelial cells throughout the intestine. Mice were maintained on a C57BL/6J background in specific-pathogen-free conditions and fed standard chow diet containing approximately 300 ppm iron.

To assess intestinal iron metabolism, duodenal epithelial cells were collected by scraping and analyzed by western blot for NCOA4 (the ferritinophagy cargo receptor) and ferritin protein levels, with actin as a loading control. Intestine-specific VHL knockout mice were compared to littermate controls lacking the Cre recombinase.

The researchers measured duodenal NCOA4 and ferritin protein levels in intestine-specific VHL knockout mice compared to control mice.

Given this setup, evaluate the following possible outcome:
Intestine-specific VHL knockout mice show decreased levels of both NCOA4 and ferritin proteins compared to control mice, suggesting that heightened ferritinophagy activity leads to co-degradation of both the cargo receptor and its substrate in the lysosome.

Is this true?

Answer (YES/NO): NO